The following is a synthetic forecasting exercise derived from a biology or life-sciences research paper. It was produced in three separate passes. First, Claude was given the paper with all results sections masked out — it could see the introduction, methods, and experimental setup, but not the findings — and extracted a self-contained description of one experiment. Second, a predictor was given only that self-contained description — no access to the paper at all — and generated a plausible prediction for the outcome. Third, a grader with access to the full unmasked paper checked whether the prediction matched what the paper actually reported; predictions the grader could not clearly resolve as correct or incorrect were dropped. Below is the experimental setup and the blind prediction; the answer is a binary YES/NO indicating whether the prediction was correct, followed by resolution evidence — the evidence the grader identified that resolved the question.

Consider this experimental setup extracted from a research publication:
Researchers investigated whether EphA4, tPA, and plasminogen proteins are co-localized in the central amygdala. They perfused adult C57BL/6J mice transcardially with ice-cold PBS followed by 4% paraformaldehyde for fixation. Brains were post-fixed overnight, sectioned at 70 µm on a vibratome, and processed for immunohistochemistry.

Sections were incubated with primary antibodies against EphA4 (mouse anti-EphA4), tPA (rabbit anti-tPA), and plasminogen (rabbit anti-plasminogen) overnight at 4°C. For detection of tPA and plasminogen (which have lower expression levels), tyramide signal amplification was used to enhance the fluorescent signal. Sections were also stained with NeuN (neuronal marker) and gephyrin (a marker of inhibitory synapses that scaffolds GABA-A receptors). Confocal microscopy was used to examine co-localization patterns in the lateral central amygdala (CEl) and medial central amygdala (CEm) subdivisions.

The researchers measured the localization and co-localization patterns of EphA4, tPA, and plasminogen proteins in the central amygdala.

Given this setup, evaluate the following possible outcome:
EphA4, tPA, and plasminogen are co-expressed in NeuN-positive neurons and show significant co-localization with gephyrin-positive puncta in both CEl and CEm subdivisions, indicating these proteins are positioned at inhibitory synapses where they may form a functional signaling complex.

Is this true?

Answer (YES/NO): NO